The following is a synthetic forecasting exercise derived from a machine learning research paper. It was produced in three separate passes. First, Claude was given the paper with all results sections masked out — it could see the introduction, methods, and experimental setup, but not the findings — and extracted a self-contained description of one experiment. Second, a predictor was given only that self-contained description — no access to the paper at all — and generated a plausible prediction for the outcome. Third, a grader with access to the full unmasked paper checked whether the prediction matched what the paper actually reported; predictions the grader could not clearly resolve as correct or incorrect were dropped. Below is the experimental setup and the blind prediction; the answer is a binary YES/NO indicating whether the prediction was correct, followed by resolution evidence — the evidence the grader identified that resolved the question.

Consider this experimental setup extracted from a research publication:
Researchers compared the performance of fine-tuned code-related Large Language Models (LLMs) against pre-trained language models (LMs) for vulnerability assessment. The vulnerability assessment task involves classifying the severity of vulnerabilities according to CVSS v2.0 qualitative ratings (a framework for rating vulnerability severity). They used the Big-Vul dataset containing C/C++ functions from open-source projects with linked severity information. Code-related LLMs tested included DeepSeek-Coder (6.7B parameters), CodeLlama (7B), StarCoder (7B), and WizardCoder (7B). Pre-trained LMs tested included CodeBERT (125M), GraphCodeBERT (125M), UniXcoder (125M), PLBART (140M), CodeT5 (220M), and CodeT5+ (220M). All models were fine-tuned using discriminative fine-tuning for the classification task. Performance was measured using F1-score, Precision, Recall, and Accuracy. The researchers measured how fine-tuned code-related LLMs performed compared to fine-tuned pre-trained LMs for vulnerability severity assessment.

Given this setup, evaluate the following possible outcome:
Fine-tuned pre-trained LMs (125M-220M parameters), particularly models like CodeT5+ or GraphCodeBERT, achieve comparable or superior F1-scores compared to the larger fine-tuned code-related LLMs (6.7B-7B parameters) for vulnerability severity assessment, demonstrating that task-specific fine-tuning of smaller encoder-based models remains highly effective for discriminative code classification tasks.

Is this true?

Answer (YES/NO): NO